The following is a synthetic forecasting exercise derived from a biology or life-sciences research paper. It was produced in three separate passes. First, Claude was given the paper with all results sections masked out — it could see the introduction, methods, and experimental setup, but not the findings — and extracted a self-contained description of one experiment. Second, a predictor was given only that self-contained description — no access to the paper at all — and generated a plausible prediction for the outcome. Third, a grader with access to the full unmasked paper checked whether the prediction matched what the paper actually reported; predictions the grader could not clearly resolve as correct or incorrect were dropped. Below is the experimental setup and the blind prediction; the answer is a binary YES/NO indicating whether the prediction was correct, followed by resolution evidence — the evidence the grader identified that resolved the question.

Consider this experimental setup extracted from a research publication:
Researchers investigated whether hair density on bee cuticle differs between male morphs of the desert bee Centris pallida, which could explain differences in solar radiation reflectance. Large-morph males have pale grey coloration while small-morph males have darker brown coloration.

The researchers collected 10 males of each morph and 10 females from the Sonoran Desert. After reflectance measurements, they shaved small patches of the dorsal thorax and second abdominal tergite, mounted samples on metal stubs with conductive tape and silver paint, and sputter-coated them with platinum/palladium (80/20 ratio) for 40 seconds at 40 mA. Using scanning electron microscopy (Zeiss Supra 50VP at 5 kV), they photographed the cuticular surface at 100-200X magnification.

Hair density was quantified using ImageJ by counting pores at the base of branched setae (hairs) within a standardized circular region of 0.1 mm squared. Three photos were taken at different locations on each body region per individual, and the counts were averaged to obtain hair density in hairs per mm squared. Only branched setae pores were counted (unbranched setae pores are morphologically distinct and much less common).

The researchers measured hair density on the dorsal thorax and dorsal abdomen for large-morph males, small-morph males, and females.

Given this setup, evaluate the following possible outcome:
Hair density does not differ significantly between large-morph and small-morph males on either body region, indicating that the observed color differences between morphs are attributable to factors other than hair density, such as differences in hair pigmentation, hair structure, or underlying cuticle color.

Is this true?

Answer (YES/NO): NO